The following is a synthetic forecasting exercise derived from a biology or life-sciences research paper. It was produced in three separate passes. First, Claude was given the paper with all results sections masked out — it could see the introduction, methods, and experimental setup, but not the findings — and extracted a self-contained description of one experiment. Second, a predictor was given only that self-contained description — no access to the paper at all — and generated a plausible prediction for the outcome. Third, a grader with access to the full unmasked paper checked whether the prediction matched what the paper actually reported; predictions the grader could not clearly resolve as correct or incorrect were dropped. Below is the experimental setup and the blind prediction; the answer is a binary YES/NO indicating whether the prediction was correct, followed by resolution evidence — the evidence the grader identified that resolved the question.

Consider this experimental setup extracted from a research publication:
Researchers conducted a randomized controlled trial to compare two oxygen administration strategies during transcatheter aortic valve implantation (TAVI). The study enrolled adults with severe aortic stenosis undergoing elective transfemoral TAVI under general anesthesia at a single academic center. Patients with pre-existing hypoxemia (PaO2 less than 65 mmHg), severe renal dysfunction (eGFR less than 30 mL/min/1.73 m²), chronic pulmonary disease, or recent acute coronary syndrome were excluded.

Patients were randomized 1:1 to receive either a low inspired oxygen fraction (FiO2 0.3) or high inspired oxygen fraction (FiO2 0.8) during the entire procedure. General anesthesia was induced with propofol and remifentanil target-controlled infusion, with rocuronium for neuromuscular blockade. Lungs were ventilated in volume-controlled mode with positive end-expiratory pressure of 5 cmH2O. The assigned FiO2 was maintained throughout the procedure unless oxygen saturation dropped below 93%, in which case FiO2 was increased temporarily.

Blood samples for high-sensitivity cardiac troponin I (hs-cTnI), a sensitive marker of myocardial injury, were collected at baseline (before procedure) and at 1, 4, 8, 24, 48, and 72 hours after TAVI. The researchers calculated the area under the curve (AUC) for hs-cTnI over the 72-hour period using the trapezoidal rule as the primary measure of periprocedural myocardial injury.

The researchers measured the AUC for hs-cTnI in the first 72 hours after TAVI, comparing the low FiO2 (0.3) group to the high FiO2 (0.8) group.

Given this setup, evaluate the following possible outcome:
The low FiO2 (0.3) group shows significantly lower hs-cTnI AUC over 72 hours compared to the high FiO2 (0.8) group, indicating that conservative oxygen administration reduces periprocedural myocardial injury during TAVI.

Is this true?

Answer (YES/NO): NO